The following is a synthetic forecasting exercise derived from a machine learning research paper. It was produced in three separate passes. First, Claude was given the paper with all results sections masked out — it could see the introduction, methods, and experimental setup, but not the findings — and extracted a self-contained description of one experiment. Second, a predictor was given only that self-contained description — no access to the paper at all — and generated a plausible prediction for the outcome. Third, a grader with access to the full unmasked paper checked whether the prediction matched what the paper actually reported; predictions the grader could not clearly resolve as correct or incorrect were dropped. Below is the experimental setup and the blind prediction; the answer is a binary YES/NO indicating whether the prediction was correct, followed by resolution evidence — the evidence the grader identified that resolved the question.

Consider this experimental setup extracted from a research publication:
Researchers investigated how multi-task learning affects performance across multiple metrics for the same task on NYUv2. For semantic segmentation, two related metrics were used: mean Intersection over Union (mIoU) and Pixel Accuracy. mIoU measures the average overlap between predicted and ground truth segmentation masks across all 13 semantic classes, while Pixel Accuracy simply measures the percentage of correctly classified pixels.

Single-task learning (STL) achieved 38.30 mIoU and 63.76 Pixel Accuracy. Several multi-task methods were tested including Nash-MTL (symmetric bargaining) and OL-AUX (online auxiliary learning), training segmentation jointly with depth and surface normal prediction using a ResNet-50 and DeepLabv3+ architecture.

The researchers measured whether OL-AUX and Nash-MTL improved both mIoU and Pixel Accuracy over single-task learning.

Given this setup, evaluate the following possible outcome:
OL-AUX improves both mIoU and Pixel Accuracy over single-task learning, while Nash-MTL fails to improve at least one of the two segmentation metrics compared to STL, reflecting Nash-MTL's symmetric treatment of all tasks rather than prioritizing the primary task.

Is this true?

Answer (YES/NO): NO